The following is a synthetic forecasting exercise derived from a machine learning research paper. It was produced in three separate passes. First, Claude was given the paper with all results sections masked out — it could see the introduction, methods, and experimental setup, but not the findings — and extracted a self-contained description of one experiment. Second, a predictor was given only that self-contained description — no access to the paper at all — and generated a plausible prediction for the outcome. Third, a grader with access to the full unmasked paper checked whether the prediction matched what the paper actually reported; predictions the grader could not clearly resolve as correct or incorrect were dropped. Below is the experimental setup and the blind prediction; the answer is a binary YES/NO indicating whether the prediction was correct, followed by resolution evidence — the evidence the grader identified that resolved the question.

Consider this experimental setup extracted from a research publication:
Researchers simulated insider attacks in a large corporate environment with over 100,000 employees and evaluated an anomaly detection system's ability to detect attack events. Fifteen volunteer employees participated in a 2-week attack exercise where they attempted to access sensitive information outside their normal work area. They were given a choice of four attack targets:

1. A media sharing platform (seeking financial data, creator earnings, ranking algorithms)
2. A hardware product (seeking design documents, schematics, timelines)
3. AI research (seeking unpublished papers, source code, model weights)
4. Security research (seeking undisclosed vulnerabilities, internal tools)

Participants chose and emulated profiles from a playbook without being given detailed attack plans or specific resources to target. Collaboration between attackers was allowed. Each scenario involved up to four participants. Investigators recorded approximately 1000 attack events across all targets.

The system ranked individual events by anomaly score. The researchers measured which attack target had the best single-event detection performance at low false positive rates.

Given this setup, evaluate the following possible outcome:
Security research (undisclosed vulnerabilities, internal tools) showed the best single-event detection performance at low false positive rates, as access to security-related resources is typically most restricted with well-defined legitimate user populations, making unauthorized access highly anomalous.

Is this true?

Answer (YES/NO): NO